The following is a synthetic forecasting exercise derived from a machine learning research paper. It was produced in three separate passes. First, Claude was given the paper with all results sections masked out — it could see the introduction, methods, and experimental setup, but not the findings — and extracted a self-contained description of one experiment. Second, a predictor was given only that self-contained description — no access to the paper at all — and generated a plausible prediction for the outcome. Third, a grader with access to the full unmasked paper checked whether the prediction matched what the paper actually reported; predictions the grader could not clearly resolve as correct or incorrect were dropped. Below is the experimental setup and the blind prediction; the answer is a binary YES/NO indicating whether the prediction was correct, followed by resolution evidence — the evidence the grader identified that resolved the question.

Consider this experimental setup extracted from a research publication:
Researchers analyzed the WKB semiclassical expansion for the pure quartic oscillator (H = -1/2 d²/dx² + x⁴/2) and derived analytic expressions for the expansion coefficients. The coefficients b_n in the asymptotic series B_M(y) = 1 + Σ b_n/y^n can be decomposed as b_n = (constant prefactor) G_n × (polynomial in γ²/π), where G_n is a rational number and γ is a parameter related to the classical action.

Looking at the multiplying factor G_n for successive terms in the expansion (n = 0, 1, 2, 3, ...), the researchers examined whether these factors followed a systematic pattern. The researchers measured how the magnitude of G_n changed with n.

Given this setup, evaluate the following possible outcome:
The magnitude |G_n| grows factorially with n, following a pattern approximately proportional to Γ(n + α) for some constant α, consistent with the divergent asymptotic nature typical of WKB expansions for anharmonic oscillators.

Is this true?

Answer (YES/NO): NO